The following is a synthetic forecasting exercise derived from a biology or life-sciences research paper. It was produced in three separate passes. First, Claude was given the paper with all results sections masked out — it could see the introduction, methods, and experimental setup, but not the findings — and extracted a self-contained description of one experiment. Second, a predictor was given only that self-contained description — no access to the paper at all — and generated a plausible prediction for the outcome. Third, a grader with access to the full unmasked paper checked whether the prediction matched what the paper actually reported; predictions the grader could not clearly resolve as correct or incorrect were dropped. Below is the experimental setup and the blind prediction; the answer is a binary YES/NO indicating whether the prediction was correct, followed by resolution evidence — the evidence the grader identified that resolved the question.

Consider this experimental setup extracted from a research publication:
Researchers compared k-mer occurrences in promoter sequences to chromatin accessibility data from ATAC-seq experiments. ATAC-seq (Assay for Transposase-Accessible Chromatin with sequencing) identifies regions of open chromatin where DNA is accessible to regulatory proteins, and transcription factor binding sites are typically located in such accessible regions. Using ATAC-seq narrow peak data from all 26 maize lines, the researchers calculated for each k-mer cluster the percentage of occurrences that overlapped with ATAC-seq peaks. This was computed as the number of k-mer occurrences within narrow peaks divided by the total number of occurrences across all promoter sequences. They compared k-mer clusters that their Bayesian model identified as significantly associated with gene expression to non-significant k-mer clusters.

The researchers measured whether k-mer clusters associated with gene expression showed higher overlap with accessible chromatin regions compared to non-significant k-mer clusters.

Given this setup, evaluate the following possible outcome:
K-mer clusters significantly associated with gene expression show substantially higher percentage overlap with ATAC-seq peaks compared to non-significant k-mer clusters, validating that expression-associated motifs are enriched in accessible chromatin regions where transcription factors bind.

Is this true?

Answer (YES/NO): NO